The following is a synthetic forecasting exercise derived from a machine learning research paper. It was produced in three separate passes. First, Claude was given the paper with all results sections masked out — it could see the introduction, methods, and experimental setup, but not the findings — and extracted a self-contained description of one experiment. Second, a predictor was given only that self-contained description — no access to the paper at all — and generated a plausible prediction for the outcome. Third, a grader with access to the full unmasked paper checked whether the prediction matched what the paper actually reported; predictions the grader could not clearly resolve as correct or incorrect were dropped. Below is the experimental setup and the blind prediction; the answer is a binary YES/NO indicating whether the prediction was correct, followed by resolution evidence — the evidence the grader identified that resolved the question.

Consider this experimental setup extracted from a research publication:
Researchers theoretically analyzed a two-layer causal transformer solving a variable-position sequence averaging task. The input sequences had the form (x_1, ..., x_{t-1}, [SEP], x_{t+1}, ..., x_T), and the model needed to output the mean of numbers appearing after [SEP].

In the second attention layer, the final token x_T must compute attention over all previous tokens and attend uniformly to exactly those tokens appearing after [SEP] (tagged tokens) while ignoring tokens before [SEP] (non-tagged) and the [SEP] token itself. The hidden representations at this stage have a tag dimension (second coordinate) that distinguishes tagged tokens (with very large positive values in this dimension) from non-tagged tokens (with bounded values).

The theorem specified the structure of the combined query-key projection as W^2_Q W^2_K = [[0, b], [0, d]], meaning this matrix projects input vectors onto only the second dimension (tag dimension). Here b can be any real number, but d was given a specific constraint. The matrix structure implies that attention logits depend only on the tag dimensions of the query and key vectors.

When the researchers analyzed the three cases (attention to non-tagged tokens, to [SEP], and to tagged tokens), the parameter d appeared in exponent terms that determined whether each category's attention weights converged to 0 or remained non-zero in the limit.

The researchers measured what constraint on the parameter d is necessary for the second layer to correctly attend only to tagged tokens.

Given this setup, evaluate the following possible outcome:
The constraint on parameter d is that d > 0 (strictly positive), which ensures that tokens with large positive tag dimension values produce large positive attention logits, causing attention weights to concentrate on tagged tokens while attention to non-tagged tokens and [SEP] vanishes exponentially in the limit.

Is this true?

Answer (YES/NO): NO